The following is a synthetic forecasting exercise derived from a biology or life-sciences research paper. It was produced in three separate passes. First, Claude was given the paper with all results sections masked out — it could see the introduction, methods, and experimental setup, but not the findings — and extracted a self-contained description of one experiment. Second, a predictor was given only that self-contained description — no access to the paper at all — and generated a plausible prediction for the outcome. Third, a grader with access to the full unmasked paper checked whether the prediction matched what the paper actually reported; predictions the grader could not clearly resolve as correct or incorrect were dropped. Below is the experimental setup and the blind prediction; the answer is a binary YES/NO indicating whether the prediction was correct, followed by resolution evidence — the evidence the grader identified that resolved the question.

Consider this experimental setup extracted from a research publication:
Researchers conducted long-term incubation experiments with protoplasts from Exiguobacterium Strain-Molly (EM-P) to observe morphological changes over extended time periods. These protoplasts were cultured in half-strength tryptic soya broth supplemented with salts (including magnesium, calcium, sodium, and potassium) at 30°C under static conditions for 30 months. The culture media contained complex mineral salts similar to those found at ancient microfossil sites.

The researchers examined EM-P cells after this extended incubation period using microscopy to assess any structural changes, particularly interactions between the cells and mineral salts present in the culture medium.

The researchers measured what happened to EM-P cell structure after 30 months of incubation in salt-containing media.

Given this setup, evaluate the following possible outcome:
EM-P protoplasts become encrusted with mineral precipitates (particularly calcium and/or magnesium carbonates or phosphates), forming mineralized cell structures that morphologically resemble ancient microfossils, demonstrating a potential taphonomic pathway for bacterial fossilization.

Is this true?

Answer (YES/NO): YES